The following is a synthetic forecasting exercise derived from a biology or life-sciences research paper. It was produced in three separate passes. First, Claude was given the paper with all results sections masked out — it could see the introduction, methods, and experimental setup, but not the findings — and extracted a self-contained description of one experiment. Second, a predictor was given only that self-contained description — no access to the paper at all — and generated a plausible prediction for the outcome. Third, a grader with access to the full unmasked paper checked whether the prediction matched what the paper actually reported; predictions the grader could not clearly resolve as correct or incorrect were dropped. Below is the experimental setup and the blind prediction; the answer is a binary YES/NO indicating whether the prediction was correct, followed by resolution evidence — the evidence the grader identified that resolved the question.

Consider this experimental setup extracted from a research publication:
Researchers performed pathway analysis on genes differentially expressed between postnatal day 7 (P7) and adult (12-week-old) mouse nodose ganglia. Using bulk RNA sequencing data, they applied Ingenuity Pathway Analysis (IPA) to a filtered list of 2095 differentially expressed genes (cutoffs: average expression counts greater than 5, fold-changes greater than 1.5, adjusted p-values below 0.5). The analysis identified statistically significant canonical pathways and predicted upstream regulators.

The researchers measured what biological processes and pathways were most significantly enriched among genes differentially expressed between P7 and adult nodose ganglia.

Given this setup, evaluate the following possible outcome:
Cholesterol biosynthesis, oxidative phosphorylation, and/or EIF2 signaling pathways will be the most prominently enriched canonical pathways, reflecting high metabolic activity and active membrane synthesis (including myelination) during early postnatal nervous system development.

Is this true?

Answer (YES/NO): NO